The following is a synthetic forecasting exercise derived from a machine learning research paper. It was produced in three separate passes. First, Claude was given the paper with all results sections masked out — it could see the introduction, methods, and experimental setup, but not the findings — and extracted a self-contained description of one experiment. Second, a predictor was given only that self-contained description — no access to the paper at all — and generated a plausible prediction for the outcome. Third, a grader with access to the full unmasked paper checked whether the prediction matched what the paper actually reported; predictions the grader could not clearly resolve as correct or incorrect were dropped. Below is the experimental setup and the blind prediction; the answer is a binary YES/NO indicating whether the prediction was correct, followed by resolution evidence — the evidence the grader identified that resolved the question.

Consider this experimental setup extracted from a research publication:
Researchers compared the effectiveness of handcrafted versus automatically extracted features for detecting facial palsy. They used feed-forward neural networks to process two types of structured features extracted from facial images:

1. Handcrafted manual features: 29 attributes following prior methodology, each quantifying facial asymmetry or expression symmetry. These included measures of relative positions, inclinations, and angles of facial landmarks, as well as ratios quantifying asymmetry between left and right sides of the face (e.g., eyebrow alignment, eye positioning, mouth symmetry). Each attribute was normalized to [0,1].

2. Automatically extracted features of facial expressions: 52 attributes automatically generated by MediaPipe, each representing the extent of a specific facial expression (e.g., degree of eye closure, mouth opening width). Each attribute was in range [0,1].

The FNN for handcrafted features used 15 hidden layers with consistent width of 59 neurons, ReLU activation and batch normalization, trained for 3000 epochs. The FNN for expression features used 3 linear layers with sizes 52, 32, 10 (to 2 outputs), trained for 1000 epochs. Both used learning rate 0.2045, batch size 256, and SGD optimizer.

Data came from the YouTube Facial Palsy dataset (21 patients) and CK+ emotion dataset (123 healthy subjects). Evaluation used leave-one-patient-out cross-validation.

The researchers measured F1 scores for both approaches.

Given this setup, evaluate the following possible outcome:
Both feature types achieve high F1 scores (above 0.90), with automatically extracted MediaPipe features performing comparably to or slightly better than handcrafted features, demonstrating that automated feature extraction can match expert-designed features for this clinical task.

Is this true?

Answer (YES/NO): NO